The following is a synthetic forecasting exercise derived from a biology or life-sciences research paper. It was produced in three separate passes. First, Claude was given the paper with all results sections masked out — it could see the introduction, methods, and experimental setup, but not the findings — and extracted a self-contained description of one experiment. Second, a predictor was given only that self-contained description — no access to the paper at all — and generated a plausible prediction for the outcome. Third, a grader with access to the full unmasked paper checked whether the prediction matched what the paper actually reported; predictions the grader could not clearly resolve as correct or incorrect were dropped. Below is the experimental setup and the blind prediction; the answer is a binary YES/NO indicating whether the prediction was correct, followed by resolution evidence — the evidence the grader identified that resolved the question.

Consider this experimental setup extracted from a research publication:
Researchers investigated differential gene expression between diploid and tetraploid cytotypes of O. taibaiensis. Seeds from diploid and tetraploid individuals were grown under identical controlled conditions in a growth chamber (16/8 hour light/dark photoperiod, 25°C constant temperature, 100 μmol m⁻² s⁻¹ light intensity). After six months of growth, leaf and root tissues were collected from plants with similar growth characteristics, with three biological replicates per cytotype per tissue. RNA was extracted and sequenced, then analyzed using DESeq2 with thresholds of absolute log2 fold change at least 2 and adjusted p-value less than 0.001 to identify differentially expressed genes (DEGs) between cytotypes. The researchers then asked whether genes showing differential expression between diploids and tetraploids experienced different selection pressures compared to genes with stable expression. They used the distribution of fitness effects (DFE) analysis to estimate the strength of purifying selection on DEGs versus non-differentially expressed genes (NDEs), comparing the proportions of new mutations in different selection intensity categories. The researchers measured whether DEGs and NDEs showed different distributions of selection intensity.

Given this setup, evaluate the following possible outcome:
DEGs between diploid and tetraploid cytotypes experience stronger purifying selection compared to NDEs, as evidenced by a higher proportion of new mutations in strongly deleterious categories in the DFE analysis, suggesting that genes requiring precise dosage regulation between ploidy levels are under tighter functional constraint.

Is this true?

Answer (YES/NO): NO